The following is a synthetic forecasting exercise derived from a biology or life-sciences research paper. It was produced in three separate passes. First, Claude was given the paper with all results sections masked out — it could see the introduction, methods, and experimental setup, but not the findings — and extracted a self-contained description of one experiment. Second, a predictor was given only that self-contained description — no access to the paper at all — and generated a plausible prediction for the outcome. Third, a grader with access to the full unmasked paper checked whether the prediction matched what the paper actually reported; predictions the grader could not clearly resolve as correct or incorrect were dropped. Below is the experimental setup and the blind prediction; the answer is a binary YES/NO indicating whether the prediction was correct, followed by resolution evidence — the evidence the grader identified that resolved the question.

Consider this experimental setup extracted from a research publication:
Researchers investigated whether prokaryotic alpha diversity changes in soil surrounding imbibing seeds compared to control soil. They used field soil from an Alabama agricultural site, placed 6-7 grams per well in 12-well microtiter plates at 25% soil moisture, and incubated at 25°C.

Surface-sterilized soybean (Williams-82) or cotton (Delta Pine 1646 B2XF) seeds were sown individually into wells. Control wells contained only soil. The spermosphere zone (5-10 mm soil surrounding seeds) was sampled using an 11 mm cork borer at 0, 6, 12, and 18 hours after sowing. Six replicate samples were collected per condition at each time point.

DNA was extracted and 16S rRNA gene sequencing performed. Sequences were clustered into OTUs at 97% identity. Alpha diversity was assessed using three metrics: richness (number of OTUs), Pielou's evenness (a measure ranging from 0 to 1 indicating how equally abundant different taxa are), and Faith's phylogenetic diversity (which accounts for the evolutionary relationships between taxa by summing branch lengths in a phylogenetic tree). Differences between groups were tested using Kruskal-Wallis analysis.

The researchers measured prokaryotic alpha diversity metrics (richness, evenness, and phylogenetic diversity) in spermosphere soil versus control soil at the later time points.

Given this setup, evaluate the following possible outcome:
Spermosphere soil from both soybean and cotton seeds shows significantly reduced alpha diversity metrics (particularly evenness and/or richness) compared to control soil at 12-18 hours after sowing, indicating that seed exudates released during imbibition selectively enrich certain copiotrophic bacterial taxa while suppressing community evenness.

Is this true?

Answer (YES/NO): YES